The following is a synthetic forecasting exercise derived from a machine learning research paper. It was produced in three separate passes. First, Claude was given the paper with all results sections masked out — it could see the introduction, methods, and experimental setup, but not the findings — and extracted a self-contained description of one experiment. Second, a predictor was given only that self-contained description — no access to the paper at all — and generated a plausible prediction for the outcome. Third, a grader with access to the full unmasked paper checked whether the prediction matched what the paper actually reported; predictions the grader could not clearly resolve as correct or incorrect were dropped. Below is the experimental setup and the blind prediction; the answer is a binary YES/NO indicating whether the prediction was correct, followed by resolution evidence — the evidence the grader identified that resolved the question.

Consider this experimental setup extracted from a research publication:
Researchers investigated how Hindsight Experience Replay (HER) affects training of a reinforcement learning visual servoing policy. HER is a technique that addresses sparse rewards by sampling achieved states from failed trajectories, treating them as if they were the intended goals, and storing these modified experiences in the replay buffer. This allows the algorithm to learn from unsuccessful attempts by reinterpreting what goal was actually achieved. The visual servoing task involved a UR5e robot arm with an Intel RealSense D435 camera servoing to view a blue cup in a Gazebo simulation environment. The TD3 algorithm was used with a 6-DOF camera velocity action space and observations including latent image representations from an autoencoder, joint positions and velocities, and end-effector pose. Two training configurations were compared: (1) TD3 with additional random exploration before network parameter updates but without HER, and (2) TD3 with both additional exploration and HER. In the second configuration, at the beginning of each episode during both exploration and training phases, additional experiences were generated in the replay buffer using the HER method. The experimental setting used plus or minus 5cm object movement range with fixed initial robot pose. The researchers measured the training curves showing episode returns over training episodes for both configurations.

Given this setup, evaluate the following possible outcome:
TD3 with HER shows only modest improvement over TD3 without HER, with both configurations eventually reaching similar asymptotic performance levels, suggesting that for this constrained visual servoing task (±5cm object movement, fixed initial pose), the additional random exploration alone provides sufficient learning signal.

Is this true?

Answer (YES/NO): NO